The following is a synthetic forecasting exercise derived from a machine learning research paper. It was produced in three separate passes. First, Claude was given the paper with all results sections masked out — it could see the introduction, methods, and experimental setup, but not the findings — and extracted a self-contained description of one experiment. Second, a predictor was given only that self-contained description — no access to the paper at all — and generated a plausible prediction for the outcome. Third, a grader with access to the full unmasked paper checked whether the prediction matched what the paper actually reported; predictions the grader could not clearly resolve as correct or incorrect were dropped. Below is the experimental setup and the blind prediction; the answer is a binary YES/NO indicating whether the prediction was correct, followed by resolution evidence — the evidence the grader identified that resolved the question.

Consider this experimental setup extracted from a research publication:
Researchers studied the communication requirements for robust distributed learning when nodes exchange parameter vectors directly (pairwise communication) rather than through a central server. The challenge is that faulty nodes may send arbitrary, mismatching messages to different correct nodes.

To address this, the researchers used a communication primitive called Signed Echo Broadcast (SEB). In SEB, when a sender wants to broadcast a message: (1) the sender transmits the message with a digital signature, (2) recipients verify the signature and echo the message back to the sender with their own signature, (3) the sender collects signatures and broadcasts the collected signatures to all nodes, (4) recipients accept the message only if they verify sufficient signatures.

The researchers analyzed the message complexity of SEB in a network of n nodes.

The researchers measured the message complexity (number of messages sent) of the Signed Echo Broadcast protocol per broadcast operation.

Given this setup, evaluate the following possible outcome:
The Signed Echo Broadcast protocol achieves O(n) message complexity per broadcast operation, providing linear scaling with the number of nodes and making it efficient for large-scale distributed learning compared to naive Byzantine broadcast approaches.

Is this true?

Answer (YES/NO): YES